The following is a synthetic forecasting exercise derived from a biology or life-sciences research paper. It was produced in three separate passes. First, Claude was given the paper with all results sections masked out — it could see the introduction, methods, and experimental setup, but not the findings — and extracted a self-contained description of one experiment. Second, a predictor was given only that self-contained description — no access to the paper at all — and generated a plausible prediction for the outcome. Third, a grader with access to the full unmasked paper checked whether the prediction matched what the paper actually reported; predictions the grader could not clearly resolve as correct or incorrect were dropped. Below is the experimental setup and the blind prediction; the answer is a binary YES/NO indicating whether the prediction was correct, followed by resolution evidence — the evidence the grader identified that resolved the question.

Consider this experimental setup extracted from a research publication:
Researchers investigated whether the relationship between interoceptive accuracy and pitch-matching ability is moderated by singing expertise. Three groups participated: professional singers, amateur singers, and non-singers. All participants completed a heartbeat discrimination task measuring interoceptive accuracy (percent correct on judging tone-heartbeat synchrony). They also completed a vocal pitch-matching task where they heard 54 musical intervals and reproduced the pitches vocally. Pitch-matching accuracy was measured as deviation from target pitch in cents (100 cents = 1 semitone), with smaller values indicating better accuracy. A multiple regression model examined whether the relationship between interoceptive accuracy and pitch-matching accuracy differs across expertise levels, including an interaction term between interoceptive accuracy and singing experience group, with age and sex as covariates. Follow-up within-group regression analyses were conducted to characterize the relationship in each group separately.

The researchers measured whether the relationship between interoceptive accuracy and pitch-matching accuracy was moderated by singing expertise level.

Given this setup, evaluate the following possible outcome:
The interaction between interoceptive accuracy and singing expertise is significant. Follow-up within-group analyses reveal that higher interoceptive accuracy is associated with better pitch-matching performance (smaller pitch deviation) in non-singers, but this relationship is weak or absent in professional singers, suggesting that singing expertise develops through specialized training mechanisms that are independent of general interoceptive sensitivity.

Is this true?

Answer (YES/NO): YES